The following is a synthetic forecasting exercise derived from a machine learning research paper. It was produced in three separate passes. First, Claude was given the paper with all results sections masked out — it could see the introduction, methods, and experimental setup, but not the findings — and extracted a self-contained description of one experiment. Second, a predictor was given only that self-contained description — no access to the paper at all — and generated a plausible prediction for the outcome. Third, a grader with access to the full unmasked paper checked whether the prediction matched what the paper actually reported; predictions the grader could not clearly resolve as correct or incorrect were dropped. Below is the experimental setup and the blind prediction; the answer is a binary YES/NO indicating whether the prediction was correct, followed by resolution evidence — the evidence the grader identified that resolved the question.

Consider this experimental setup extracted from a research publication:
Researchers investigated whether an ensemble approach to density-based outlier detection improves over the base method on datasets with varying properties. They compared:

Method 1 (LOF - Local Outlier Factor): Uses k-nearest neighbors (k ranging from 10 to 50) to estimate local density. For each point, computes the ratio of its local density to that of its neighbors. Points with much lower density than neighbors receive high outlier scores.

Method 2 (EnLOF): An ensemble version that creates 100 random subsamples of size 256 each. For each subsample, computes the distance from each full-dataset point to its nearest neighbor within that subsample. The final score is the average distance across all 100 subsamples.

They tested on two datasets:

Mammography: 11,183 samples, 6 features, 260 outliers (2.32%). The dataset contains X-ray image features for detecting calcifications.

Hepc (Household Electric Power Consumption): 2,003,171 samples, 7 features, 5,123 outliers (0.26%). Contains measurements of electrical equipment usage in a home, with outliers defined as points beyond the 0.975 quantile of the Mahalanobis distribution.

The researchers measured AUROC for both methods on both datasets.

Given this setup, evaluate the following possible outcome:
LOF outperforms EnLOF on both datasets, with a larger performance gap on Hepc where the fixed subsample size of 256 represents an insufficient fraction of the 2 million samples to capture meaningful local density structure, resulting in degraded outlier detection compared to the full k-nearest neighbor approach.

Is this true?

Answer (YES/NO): NO